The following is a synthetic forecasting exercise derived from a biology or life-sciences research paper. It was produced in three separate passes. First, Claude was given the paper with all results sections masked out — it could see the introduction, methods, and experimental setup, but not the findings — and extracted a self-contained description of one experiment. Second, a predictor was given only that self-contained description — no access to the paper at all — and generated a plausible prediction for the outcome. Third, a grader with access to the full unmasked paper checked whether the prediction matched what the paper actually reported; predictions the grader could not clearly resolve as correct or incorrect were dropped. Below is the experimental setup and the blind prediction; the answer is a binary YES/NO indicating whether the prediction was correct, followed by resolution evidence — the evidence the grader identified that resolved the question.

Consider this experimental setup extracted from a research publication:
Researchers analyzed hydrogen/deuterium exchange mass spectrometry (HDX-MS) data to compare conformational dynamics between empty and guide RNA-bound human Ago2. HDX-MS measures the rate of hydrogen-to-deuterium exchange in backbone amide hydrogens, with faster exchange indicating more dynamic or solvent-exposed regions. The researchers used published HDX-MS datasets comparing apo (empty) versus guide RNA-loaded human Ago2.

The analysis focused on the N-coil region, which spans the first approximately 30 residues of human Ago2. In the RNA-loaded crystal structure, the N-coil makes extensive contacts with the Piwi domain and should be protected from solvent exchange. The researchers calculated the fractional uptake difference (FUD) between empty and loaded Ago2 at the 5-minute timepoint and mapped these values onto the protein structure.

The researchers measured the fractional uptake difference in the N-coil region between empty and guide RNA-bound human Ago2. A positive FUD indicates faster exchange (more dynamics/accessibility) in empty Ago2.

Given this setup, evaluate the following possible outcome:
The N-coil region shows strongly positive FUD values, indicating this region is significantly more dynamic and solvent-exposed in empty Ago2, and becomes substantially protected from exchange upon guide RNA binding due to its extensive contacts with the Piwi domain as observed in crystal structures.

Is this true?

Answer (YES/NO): YES